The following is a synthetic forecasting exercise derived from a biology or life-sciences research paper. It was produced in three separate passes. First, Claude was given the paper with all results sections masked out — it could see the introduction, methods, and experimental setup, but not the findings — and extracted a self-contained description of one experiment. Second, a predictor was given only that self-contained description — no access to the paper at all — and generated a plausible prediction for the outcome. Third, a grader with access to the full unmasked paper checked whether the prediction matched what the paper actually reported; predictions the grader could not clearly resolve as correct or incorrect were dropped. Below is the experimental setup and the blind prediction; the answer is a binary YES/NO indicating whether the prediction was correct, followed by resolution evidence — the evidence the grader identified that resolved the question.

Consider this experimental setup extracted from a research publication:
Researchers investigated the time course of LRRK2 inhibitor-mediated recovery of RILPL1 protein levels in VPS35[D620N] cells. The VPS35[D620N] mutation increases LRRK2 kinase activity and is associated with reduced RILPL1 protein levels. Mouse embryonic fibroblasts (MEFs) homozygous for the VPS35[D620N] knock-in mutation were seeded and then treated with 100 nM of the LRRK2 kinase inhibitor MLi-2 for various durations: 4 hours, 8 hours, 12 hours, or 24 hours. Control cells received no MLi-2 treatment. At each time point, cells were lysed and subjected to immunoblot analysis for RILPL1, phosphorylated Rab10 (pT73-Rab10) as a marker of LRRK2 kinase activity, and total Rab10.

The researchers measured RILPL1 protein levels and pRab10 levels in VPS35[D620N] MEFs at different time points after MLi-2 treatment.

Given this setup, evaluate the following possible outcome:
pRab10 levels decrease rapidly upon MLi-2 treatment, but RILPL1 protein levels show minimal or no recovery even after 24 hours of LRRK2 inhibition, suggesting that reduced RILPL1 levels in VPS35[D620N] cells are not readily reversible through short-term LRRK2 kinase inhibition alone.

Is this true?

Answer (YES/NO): NO